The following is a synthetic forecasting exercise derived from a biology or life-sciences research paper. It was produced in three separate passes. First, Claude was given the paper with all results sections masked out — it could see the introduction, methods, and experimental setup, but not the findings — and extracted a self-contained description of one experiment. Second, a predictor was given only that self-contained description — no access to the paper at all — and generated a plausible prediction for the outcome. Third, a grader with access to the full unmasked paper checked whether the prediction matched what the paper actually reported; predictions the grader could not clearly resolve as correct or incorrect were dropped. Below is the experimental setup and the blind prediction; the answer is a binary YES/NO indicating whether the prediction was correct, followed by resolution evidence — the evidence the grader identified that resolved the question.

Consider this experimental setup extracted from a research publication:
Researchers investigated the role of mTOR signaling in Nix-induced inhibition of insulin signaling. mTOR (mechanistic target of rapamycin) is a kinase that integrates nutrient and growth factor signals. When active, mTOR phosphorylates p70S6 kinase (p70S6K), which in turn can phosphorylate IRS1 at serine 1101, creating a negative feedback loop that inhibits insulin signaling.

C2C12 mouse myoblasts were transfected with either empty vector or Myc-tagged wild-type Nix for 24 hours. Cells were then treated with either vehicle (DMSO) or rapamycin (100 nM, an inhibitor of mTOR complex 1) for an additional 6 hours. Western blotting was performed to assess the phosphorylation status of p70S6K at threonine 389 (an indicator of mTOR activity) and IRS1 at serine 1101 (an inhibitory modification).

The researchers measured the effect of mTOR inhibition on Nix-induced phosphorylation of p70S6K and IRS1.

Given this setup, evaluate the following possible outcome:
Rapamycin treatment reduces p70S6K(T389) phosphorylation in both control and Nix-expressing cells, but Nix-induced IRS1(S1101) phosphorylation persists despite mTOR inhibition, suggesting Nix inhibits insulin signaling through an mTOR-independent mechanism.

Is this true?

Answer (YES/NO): NO